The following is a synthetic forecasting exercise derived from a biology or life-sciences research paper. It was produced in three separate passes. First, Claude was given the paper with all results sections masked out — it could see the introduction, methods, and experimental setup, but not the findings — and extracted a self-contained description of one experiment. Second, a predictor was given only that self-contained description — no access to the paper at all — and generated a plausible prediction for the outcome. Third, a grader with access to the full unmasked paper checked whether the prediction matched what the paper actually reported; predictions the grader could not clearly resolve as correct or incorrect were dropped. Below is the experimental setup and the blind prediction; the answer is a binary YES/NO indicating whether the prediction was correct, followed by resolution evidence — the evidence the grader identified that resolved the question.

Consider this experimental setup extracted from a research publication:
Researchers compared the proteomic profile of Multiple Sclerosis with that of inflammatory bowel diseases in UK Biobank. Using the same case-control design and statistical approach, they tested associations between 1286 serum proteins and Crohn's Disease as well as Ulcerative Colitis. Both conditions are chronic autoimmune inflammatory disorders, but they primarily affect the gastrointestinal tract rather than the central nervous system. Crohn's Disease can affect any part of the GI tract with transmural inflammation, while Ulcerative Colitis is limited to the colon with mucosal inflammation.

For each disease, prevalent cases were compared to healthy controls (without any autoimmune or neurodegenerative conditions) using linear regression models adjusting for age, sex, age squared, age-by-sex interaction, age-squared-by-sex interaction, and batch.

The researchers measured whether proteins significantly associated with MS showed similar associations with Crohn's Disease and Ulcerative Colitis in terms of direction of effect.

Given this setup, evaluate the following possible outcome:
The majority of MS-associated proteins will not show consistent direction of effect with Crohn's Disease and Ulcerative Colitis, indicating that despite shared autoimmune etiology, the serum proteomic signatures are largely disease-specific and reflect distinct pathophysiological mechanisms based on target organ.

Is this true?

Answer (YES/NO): YES